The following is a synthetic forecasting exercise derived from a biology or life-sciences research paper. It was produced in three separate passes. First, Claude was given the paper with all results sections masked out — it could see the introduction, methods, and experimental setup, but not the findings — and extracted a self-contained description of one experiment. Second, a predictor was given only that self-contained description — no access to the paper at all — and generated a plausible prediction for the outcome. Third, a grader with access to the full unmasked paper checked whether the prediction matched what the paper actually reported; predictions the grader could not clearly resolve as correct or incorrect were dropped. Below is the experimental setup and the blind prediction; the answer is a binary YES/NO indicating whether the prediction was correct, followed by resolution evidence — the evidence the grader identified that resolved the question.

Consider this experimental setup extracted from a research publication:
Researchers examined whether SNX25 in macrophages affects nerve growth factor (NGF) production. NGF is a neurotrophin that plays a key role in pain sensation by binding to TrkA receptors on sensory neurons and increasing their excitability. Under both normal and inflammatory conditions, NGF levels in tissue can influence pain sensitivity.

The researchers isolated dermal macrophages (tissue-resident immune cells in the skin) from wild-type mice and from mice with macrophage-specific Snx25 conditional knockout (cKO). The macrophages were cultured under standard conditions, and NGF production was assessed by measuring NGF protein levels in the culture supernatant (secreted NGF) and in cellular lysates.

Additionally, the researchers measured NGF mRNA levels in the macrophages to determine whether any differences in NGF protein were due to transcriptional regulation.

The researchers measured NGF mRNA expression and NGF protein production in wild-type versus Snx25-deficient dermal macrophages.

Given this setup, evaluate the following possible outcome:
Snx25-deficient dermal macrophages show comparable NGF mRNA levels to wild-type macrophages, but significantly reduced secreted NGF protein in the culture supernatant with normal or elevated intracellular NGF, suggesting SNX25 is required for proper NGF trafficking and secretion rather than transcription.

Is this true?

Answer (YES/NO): NO